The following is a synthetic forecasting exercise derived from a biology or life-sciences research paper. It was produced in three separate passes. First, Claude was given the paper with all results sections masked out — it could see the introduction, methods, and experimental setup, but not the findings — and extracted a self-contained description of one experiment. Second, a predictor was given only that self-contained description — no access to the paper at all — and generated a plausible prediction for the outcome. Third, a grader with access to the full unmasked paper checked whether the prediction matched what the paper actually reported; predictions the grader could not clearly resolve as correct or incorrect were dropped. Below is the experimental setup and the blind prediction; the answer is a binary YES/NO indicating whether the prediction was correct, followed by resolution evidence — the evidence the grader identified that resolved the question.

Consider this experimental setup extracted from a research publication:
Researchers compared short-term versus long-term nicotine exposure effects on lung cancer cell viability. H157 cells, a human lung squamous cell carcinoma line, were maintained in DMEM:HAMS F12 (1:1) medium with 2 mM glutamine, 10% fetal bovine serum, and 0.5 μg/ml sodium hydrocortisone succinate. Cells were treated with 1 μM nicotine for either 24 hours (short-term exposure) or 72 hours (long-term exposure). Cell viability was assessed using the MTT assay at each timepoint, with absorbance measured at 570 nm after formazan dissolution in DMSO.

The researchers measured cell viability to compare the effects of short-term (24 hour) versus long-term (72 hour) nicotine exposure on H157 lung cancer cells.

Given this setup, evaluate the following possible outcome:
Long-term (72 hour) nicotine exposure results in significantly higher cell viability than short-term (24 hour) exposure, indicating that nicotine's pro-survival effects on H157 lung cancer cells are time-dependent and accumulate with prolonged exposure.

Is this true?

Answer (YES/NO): YES